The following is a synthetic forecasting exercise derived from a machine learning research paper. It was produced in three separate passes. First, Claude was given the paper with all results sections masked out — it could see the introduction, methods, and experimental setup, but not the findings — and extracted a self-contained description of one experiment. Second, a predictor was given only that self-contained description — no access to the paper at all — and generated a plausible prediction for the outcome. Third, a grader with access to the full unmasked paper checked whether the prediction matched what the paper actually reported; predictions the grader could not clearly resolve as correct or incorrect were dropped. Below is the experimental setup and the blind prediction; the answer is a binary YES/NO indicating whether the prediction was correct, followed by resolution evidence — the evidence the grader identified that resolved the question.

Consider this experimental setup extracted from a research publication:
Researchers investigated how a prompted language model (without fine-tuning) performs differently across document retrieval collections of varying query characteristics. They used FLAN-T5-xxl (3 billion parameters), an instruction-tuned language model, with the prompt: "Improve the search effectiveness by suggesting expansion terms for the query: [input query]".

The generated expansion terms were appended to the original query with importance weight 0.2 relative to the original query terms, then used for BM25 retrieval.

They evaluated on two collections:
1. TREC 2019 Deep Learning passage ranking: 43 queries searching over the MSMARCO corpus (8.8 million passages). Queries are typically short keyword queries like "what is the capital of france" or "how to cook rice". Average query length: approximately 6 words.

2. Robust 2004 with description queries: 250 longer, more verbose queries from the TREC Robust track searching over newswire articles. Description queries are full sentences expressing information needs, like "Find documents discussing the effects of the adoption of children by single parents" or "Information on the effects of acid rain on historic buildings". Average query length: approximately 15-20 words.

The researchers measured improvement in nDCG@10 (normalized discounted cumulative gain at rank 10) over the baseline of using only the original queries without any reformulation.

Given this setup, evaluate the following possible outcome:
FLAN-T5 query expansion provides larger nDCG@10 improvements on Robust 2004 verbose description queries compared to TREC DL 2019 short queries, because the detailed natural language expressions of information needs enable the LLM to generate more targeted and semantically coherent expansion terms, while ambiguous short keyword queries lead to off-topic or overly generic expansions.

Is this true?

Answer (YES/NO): YES